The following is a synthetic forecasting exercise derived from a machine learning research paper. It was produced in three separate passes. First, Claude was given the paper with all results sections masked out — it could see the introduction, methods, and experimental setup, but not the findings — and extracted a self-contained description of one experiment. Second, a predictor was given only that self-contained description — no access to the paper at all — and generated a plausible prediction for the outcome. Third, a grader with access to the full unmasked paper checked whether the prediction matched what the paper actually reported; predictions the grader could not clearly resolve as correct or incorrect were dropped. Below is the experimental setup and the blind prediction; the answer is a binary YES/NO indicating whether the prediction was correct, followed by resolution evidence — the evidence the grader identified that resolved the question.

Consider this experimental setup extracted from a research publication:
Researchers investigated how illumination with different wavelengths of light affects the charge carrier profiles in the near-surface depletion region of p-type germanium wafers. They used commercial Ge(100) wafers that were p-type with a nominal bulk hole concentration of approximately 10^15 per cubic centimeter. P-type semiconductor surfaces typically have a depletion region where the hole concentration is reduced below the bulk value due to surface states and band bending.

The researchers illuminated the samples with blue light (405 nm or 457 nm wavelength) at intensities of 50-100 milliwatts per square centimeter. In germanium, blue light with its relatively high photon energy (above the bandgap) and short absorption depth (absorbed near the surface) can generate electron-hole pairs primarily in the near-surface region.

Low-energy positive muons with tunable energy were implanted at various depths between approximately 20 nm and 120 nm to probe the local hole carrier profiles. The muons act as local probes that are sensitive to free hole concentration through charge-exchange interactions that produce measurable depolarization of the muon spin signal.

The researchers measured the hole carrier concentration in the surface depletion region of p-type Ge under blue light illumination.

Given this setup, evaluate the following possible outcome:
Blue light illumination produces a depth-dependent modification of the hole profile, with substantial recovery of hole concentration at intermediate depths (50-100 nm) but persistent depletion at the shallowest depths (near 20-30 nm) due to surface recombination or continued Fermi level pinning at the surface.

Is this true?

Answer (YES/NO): NO